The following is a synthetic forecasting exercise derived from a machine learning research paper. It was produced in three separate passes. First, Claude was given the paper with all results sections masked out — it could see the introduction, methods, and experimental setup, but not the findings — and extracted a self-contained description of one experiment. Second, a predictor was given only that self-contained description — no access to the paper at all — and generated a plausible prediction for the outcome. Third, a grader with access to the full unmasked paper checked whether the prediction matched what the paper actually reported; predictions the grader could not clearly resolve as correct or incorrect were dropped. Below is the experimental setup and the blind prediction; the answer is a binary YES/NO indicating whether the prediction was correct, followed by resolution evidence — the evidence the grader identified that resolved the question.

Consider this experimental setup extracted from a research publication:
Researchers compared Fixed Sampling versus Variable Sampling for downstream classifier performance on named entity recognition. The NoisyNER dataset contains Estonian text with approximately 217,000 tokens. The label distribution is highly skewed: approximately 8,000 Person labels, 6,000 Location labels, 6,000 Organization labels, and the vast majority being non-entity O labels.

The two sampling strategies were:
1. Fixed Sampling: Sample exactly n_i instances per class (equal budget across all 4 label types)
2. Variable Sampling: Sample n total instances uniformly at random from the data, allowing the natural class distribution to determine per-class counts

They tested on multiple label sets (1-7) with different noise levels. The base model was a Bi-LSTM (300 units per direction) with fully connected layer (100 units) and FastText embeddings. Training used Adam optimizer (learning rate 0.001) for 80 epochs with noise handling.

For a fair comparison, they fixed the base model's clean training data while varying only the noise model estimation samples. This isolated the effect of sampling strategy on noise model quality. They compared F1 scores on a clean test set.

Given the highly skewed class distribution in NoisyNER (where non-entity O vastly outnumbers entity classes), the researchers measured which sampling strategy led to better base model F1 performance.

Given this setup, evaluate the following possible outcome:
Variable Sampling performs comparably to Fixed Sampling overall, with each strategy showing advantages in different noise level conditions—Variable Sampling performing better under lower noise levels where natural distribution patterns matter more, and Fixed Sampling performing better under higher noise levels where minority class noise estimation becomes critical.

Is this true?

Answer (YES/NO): NO